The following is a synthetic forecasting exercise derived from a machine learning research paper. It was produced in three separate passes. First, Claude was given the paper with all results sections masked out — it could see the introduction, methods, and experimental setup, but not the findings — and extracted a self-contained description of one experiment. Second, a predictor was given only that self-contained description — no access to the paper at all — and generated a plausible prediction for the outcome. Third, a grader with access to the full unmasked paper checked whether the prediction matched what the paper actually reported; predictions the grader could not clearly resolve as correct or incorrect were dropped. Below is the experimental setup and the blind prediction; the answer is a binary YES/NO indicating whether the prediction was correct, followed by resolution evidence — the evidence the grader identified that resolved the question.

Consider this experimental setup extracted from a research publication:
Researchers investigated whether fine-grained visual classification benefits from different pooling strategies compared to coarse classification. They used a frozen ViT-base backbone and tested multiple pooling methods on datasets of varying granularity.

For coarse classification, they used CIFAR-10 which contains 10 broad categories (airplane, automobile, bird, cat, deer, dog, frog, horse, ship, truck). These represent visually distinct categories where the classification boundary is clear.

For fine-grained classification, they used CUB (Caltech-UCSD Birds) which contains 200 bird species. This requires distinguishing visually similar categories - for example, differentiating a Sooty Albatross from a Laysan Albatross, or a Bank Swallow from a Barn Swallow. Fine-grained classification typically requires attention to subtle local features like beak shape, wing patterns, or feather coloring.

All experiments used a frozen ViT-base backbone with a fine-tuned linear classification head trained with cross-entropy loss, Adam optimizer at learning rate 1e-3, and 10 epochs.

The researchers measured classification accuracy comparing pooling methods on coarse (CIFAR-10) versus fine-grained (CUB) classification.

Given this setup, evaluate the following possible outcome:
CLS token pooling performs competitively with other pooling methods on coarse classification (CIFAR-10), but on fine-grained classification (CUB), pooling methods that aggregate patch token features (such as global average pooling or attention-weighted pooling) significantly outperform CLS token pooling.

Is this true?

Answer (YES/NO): NO